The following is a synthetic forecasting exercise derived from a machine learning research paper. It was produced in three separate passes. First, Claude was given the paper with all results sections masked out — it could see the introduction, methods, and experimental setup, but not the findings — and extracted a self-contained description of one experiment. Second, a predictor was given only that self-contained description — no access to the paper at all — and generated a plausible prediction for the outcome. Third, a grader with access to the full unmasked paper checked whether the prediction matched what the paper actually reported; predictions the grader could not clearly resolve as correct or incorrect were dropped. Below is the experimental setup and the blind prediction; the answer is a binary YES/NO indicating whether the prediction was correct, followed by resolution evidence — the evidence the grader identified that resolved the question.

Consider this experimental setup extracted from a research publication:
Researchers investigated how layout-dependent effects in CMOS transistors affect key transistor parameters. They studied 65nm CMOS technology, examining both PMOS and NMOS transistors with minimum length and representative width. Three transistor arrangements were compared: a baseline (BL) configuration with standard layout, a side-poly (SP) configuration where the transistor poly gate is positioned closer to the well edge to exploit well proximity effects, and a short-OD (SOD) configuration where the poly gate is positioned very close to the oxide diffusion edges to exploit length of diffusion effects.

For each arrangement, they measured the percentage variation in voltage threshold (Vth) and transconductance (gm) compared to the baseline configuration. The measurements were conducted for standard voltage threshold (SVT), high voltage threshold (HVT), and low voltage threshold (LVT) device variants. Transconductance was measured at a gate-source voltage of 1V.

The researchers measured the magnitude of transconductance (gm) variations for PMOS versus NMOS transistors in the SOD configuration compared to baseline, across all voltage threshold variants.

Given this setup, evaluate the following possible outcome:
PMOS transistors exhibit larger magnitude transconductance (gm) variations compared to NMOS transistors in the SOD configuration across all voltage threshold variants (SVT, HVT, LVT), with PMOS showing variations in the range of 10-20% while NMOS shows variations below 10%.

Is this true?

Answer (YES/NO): YES